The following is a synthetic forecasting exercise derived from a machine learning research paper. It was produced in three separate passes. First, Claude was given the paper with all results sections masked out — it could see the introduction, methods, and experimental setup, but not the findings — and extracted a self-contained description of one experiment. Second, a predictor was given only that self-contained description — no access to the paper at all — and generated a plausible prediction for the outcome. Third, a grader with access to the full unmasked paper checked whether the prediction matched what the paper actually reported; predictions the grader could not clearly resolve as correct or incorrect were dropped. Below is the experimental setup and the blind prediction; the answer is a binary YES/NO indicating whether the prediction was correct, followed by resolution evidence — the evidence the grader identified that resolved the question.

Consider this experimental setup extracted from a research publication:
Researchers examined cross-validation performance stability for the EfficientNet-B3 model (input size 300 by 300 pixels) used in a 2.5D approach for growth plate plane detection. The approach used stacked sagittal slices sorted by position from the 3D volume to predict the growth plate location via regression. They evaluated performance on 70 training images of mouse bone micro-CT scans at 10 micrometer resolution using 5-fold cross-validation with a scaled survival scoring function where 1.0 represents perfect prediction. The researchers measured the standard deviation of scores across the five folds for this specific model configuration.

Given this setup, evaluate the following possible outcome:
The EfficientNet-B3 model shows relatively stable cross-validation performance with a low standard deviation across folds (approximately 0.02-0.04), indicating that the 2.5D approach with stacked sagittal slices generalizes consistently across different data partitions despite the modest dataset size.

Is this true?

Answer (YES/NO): YES